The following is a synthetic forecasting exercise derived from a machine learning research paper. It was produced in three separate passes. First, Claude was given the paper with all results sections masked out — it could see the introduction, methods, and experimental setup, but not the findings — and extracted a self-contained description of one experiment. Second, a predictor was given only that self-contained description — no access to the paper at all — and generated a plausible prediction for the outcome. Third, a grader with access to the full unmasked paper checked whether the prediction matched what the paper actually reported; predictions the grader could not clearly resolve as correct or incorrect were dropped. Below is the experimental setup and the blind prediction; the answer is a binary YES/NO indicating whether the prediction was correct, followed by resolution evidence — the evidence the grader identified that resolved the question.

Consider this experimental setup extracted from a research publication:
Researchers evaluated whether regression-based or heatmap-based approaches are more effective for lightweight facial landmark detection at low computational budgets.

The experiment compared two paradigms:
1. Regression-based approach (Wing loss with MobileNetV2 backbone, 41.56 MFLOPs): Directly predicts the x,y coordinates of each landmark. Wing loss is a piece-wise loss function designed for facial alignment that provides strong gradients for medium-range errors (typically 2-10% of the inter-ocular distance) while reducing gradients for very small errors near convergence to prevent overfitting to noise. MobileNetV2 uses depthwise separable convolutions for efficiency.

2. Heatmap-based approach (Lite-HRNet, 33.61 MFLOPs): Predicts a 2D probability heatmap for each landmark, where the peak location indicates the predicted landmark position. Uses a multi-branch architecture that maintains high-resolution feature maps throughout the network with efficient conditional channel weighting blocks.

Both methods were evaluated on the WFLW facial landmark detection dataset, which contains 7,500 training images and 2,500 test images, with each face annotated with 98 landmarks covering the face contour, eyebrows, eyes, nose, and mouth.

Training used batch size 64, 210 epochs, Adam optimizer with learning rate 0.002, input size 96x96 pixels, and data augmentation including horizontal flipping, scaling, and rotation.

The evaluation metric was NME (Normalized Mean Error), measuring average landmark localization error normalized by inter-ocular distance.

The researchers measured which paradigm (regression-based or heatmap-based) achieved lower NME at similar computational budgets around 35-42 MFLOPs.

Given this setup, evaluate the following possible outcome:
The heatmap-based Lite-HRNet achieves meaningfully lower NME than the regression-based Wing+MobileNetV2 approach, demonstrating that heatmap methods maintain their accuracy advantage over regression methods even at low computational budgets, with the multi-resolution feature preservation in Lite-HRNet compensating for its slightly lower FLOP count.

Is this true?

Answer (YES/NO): YES